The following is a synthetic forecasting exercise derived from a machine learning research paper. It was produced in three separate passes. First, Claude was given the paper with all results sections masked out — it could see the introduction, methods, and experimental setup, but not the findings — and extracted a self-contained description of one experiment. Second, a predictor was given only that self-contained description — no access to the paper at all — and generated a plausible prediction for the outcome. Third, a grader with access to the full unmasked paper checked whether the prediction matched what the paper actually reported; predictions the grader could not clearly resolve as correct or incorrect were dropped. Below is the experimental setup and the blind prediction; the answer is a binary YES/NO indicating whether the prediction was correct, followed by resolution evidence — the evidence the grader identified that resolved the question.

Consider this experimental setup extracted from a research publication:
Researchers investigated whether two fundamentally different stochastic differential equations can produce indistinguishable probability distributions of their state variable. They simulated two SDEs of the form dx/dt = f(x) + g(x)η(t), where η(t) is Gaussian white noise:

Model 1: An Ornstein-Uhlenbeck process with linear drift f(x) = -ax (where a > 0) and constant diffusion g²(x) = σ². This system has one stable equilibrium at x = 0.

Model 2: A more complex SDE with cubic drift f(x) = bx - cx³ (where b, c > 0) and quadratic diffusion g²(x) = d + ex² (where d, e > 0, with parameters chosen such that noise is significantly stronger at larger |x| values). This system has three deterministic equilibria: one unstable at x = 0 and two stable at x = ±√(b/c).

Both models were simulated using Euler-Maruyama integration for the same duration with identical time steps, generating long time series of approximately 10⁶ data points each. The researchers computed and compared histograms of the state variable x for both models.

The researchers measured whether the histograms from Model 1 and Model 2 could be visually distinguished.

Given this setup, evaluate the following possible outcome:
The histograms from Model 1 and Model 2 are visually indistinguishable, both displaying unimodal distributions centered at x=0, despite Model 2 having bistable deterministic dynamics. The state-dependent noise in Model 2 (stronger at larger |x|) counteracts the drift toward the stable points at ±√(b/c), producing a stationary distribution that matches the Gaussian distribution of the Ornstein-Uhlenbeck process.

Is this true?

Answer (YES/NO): YES